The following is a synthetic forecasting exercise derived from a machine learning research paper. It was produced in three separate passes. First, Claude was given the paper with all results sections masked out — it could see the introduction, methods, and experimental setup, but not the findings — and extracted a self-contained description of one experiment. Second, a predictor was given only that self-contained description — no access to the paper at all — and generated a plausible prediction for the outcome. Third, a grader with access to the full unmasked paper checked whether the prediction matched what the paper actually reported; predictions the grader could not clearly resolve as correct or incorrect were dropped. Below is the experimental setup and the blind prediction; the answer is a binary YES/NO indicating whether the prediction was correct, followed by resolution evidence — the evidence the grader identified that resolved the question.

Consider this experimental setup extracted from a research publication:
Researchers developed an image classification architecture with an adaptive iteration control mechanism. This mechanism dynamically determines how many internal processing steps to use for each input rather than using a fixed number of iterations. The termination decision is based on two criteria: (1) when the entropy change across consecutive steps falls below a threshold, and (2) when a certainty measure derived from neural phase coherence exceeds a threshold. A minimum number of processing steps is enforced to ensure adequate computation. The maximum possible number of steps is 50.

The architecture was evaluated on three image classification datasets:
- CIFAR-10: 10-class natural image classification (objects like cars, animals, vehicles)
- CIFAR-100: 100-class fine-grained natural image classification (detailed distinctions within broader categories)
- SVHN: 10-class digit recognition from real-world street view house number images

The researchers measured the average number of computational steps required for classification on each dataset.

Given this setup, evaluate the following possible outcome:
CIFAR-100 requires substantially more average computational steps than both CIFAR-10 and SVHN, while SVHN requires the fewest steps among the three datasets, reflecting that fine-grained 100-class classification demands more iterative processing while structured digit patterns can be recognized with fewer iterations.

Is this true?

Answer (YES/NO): NO